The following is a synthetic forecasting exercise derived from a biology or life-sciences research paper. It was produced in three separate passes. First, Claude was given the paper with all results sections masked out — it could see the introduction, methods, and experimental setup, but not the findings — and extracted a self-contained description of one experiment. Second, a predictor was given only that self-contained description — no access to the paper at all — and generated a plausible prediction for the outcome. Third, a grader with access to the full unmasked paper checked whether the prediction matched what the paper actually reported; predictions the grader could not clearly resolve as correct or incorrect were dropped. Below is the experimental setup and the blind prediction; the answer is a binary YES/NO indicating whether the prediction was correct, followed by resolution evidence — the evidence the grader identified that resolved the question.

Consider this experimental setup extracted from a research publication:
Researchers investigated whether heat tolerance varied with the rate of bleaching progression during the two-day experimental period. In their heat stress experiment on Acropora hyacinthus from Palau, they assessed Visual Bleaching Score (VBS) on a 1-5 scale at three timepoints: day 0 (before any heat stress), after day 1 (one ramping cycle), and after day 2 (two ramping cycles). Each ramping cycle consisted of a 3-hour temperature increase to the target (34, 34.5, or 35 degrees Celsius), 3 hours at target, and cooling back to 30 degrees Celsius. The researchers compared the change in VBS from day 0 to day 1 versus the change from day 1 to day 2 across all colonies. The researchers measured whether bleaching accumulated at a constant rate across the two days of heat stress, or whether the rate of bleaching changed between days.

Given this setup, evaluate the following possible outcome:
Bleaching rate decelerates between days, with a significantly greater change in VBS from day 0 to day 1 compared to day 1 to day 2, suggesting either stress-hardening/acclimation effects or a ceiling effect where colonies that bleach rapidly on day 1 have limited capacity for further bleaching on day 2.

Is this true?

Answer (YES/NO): YES